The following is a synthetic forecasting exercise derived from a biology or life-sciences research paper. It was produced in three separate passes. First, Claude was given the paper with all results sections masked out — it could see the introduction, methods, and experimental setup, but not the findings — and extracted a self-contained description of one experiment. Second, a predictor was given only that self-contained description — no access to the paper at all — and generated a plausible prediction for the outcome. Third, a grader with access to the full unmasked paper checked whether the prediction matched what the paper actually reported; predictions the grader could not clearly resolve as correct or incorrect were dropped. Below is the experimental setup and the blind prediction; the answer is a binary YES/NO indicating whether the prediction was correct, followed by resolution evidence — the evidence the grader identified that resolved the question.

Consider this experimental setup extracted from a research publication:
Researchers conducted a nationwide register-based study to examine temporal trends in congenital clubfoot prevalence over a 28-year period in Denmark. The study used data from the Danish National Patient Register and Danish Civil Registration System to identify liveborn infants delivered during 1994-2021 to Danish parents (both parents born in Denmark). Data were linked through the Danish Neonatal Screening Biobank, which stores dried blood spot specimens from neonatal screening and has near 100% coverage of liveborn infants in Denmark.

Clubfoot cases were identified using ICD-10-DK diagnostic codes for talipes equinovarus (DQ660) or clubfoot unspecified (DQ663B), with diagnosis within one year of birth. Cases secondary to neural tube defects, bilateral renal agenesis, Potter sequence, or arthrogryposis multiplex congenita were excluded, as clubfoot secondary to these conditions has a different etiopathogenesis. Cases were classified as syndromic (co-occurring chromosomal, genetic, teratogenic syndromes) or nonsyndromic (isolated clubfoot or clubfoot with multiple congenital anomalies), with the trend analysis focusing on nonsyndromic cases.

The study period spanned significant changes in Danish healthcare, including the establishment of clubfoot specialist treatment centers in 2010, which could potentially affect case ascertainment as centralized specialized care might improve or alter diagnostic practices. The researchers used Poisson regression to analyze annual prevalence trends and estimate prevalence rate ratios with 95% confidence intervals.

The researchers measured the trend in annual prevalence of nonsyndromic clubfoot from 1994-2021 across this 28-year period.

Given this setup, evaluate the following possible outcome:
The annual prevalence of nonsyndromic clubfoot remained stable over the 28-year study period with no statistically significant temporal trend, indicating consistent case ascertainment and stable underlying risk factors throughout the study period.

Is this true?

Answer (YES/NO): YES